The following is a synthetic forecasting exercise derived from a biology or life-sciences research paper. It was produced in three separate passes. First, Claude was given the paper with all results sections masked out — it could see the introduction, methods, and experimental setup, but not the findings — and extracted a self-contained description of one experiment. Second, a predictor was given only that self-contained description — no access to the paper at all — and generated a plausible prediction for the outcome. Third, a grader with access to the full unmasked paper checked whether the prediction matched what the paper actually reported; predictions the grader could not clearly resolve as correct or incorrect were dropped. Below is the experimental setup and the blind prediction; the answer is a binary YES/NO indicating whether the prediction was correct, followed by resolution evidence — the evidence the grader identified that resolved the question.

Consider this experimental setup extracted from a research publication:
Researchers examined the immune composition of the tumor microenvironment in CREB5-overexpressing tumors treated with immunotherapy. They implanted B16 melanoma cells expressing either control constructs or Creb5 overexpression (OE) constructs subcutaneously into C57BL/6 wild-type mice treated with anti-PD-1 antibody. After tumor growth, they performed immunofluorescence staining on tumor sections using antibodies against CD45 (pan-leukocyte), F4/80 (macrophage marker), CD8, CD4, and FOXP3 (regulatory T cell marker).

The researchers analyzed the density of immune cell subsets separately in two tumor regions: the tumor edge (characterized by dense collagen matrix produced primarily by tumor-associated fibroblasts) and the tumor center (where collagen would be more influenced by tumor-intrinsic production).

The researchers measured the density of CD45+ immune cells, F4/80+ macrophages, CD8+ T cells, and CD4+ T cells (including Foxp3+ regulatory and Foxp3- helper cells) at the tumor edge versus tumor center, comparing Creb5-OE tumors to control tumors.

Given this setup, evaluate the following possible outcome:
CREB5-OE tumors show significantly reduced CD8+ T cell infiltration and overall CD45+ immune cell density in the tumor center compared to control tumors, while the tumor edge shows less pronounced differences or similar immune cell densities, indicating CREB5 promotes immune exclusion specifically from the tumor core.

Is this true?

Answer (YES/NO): NO